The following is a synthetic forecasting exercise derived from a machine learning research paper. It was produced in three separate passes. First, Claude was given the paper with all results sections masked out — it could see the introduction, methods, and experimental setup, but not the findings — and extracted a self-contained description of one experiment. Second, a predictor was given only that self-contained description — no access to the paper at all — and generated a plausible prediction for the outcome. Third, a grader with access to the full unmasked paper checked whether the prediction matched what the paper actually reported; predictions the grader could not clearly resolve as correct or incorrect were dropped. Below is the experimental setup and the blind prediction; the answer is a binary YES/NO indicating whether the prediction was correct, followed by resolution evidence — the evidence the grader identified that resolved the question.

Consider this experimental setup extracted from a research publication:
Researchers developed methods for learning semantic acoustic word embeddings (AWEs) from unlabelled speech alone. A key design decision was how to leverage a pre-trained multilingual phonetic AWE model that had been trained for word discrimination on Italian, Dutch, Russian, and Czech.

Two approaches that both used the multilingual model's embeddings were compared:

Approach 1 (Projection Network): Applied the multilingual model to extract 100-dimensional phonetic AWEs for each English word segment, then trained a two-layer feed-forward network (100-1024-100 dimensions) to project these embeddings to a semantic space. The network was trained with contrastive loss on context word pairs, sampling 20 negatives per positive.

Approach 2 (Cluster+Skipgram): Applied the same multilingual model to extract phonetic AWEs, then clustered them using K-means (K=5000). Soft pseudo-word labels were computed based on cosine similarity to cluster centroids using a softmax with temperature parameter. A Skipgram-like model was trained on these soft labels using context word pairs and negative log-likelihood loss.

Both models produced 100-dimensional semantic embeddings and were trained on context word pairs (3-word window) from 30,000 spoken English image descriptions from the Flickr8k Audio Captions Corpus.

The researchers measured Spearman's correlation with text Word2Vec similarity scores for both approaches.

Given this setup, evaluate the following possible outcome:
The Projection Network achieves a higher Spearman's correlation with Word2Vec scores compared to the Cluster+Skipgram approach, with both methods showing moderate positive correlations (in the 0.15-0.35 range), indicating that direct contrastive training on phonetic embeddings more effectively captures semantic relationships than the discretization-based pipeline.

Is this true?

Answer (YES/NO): NO